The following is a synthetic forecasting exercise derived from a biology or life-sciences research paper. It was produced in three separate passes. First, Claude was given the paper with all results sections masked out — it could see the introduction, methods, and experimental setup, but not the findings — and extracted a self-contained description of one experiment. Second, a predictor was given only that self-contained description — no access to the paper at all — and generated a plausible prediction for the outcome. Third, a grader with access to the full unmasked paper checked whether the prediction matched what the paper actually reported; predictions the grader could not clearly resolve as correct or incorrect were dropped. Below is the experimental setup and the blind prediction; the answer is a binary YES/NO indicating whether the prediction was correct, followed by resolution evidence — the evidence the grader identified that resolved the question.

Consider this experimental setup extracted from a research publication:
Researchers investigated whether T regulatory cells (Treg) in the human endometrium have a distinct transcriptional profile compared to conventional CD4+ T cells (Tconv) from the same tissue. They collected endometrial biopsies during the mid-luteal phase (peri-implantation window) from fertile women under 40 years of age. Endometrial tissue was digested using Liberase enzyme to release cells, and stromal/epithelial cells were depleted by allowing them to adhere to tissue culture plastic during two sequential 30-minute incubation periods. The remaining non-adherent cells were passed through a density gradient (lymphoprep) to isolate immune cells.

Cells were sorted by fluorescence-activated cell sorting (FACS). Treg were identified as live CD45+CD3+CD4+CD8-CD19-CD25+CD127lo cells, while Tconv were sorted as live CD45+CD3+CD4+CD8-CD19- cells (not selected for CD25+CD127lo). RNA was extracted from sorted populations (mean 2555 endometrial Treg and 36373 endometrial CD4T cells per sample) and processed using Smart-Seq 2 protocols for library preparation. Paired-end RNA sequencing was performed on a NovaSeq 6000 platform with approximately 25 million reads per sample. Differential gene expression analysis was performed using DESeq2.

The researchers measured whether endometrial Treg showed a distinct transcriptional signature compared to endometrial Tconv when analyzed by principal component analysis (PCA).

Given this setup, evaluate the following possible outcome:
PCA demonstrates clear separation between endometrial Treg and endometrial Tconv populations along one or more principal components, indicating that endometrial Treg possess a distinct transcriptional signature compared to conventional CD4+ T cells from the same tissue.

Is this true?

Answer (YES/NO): YES